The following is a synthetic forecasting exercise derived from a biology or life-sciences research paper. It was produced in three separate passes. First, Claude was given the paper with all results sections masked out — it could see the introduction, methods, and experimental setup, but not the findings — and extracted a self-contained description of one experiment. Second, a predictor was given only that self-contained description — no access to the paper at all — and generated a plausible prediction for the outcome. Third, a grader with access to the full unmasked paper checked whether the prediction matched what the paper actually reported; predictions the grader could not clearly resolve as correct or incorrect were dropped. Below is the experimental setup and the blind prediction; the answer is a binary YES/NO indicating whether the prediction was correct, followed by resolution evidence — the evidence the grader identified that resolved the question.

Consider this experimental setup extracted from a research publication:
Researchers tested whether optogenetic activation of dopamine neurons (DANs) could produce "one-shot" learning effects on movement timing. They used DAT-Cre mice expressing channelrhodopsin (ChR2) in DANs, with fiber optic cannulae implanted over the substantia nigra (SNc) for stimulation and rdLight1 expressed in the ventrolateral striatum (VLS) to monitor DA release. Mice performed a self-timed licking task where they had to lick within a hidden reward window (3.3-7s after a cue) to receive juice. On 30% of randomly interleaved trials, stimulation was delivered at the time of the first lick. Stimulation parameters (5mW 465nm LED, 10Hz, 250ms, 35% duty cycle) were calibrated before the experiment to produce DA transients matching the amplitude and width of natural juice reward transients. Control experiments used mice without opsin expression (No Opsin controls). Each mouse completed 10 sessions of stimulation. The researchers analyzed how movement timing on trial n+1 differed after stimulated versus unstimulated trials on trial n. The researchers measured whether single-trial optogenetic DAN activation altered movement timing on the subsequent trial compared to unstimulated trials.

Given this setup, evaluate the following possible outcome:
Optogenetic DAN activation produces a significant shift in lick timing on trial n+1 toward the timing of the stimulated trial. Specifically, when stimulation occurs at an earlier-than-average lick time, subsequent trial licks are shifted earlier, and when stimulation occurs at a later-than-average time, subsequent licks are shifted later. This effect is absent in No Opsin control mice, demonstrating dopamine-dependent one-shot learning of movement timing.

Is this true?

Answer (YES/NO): NO